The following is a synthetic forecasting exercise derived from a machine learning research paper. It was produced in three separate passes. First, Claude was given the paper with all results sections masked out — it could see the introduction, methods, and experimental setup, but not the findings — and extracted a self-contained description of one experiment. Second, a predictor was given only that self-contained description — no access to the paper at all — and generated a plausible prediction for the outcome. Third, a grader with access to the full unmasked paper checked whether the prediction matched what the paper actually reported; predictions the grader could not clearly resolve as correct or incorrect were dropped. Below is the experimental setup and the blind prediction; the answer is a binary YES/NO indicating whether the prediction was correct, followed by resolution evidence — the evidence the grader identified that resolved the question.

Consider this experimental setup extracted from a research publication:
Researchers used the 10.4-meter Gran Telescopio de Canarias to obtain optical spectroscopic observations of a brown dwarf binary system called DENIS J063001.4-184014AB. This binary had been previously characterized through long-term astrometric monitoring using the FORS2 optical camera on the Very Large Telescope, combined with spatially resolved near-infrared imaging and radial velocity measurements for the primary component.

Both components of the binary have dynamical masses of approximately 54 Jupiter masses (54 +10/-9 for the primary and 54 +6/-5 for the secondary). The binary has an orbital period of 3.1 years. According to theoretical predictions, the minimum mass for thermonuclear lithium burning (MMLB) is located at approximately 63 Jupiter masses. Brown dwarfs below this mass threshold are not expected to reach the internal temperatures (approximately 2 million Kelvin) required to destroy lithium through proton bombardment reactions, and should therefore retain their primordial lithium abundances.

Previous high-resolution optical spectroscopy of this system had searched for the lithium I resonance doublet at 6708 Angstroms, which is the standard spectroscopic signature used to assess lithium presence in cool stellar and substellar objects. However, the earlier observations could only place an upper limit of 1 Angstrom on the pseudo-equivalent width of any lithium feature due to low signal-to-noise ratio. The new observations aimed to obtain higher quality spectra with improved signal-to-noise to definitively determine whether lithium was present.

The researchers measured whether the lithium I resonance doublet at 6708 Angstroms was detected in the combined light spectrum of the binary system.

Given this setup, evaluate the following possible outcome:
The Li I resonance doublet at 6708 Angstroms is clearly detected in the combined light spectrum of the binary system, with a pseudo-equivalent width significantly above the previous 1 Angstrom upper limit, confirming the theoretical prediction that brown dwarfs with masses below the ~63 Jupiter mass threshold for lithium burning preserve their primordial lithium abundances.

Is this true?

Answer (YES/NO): NO